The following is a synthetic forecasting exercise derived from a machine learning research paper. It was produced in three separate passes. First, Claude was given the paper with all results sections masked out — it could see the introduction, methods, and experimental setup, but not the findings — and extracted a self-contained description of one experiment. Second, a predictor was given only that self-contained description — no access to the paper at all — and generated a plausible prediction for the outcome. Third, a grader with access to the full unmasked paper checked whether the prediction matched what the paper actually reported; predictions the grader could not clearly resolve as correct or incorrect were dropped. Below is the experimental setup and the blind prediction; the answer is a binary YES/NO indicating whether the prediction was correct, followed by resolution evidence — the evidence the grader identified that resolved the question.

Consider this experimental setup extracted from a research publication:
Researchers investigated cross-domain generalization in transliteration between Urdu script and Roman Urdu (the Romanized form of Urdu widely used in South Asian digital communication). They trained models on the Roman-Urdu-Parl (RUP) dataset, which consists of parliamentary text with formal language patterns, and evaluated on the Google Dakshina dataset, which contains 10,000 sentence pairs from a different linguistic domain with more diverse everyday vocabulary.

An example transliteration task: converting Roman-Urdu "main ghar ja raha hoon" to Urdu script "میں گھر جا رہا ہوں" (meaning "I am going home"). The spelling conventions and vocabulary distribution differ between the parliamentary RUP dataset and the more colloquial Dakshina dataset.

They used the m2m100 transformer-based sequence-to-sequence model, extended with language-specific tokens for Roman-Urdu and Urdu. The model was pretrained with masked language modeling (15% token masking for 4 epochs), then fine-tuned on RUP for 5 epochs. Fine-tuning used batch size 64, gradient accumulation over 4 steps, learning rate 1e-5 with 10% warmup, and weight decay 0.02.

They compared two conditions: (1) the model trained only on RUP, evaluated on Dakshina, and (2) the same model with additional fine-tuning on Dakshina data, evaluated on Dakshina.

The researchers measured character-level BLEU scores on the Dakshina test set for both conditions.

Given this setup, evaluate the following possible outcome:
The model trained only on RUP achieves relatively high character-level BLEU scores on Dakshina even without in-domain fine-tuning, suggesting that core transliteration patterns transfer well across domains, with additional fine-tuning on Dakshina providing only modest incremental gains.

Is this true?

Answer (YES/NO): NO